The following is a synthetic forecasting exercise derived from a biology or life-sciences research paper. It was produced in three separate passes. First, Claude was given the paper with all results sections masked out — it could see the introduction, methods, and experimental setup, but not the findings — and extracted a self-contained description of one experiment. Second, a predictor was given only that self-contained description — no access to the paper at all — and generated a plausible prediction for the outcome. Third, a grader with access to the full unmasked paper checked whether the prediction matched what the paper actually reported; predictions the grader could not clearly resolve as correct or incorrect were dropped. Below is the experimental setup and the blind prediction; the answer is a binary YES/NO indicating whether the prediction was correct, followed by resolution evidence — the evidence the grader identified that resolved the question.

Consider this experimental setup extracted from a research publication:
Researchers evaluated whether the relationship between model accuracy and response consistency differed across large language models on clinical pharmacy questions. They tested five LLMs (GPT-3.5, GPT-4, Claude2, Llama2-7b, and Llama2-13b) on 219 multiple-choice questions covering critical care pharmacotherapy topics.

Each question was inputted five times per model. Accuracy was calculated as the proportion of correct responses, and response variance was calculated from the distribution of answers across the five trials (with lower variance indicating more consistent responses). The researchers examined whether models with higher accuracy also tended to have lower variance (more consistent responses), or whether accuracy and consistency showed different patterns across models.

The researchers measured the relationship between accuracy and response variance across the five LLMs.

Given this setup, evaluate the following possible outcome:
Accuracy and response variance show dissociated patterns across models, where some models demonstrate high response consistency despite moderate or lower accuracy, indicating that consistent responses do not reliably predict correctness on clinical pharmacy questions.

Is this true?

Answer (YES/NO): YES